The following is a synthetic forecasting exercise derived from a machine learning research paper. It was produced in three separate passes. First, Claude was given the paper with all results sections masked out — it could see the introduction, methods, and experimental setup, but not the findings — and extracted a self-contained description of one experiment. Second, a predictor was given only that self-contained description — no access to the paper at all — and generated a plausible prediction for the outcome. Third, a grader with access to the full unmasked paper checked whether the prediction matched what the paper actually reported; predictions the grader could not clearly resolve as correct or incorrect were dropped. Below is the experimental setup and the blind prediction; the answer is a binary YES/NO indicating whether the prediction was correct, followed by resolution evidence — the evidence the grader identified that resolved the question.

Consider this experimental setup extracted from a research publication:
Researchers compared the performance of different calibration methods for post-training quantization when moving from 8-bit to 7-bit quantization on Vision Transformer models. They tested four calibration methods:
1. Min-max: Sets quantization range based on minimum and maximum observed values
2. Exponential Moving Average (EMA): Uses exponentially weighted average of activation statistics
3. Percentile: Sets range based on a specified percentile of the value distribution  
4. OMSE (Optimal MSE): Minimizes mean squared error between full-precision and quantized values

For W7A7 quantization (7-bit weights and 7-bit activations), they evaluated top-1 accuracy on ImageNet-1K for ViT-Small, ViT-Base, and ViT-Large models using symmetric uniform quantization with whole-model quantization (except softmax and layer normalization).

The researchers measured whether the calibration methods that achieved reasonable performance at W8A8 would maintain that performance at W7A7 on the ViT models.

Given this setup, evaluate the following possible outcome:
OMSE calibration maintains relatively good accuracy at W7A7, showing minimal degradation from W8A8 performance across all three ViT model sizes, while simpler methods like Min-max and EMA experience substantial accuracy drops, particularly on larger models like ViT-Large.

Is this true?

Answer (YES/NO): NO